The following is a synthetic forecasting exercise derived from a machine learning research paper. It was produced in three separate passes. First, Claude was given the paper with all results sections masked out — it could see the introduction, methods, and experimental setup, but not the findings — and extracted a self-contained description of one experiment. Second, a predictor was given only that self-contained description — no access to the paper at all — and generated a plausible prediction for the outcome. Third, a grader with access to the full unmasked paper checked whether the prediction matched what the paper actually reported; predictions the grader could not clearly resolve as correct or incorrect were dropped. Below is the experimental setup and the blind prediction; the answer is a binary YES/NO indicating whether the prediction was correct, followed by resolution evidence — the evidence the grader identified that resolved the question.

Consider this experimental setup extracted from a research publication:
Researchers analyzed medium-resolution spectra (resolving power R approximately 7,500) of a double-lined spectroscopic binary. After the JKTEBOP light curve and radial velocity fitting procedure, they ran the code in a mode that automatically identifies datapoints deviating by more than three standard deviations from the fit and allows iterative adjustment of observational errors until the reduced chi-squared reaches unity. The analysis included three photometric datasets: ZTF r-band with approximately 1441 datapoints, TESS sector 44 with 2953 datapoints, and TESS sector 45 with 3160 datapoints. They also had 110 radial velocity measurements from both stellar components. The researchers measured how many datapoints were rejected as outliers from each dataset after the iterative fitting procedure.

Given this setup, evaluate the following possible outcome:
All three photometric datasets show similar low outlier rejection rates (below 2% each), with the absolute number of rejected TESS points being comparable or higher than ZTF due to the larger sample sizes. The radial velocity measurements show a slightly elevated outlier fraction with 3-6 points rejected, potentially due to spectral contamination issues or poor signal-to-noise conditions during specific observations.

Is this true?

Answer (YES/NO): NO